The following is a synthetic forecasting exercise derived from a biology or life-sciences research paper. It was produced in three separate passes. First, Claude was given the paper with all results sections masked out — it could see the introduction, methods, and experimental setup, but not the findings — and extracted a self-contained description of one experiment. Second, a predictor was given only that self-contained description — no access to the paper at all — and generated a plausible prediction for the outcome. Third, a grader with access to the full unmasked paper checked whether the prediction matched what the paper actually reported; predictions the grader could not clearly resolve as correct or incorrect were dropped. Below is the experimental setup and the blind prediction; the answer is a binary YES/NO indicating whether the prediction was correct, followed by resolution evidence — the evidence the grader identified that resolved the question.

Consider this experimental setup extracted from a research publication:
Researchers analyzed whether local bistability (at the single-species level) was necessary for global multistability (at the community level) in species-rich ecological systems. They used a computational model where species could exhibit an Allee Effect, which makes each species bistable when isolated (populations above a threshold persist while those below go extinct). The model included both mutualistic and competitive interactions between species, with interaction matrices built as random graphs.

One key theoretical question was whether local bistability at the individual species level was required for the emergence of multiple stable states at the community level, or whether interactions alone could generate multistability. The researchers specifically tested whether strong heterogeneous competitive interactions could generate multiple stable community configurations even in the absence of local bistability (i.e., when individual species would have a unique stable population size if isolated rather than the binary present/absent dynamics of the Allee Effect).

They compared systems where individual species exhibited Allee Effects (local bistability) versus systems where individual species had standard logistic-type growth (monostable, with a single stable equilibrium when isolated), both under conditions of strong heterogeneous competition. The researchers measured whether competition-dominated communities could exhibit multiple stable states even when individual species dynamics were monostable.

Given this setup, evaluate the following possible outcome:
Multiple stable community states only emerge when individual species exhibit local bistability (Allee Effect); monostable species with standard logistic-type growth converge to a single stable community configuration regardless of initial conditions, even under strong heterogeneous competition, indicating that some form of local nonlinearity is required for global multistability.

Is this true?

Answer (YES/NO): NO